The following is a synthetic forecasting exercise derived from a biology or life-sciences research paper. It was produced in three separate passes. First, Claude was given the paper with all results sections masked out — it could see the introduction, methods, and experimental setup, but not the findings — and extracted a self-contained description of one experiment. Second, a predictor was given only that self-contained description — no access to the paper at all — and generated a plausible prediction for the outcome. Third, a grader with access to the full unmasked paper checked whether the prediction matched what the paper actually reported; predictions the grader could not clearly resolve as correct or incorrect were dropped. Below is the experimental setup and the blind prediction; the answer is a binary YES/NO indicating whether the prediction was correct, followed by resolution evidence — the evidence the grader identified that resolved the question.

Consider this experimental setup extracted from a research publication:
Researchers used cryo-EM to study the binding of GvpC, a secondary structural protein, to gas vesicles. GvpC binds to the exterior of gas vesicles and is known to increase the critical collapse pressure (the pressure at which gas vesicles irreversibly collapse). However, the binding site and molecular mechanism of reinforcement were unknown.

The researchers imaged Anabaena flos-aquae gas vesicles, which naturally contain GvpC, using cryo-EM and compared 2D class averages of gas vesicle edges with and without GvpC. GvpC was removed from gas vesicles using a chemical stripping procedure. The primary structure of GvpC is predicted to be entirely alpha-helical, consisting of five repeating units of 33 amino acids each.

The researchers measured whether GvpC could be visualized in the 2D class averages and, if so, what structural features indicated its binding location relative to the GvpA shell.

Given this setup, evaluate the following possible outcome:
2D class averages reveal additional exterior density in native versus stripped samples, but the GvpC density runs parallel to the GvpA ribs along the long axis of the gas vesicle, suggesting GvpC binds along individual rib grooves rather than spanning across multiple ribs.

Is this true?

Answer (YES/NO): NO